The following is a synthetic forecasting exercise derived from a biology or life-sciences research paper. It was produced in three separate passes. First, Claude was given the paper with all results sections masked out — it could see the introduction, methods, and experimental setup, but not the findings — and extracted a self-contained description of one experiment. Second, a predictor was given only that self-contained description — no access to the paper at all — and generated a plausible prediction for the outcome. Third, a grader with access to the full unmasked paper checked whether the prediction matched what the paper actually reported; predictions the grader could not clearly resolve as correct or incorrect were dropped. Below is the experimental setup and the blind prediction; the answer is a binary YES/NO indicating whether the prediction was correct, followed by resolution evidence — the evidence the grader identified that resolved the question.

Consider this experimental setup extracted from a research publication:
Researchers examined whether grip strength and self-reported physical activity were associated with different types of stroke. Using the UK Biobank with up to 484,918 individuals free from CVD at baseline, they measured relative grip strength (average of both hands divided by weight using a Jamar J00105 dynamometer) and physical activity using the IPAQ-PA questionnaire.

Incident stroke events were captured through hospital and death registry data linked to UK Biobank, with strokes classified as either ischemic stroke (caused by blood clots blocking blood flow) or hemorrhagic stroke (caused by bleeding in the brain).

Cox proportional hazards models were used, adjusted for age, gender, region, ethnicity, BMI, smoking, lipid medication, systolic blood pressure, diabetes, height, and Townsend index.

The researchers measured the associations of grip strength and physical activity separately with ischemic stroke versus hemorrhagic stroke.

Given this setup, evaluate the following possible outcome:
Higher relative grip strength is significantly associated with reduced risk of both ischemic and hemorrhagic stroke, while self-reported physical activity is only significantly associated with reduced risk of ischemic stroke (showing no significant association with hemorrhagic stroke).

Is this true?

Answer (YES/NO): NO